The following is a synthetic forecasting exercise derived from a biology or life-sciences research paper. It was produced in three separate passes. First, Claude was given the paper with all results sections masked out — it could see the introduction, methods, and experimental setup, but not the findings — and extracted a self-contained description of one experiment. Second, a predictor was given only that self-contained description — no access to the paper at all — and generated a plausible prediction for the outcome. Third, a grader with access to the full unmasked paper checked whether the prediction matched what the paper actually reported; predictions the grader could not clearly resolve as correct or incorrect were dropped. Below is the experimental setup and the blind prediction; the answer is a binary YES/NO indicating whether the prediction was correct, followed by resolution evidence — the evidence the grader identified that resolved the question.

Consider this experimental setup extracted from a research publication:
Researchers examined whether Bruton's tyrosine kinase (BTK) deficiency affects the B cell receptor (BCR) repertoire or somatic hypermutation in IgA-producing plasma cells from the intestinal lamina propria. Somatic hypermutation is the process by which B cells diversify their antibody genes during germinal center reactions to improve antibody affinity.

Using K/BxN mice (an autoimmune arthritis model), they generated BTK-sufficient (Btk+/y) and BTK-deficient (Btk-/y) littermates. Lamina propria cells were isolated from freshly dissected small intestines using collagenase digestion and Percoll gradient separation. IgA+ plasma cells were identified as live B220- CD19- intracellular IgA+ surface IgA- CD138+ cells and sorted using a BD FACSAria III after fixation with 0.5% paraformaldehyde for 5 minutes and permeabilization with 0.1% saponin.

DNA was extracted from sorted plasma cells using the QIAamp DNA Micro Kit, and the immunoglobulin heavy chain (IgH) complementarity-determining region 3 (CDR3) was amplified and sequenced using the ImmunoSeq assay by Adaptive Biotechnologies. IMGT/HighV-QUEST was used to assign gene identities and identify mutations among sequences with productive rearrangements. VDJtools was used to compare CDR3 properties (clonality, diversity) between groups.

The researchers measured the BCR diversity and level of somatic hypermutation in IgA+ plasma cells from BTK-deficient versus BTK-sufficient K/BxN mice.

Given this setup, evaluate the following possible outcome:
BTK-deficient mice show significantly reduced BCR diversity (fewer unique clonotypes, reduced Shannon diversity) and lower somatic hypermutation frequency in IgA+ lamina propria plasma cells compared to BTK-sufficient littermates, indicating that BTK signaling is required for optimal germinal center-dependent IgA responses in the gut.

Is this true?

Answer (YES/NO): NO